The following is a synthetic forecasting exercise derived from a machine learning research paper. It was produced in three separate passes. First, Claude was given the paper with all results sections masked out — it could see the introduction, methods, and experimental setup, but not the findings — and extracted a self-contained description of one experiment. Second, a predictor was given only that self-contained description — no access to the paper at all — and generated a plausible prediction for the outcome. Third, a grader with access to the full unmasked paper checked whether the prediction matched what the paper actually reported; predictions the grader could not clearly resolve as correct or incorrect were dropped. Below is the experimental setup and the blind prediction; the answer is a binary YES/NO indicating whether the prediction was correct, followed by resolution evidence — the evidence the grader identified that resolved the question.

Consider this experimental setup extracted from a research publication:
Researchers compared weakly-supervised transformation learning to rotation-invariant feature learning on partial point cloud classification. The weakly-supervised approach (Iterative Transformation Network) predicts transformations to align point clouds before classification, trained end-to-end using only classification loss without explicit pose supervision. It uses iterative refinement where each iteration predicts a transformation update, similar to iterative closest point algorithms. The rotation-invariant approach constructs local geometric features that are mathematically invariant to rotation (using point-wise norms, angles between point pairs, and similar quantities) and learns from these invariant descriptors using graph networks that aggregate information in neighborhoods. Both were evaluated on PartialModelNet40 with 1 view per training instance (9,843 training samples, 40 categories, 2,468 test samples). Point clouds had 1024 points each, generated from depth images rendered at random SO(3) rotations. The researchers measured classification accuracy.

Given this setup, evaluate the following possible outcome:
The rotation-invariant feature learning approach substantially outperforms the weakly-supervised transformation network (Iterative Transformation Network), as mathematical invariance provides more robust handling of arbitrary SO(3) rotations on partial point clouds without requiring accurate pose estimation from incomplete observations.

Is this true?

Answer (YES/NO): YES